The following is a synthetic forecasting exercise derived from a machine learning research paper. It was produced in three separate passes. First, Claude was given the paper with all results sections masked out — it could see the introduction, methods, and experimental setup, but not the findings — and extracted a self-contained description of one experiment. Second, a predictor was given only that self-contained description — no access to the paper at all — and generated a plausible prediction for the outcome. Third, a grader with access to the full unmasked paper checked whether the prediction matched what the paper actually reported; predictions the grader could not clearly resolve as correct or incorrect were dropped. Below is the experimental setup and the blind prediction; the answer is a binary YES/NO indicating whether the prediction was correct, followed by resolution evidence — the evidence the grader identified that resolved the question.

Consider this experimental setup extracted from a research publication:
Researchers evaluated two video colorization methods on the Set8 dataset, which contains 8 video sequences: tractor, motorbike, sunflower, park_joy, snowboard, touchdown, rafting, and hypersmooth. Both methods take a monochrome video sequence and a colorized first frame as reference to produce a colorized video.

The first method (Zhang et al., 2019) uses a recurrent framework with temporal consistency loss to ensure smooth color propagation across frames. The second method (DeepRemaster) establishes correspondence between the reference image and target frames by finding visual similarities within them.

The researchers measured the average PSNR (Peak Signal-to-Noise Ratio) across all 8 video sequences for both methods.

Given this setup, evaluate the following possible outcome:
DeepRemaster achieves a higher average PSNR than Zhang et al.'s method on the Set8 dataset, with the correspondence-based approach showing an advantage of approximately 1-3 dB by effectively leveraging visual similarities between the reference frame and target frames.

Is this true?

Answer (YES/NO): NO